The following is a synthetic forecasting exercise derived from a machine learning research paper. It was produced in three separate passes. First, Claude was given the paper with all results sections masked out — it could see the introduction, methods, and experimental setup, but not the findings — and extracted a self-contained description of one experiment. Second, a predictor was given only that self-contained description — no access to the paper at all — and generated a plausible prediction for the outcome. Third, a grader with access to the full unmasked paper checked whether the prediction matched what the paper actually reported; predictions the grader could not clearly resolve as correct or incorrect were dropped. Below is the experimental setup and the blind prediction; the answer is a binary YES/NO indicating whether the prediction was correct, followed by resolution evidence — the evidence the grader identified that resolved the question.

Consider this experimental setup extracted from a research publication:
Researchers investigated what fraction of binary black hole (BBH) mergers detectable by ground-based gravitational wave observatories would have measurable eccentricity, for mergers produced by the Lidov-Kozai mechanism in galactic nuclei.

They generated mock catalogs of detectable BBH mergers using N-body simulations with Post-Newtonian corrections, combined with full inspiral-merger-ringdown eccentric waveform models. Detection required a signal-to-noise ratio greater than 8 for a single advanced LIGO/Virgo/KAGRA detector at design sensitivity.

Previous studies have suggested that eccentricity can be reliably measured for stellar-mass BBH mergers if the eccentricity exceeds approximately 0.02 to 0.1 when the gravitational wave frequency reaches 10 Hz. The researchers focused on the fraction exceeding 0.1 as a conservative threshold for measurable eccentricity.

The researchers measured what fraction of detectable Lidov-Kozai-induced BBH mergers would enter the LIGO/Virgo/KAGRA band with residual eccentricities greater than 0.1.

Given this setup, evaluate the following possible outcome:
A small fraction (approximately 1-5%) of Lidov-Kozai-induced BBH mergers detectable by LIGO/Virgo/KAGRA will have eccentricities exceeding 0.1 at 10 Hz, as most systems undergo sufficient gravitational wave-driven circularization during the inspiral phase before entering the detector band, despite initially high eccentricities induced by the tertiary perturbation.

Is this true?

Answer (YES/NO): NO